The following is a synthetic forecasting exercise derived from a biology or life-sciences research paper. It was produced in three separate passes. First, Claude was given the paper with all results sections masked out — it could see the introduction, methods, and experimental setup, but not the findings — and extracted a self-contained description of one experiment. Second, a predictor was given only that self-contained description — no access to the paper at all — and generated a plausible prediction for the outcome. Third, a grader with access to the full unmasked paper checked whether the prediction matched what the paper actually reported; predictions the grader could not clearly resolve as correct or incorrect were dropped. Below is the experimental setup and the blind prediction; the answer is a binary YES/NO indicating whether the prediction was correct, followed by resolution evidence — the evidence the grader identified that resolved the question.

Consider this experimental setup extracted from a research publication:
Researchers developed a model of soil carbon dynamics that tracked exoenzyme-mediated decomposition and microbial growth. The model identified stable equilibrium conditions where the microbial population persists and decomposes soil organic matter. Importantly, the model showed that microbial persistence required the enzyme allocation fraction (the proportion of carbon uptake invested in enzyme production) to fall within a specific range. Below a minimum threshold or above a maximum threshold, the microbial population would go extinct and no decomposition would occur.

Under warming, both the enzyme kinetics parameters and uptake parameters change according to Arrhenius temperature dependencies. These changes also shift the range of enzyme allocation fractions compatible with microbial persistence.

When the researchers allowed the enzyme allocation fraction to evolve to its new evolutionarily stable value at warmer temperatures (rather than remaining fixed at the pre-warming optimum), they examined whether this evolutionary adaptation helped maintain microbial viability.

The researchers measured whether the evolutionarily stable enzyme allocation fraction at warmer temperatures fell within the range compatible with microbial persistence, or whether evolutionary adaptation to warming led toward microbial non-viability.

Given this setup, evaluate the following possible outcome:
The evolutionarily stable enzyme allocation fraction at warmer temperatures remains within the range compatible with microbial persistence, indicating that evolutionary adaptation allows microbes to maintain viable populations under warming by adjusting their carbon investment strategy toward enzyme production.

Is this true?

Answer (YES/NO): YES